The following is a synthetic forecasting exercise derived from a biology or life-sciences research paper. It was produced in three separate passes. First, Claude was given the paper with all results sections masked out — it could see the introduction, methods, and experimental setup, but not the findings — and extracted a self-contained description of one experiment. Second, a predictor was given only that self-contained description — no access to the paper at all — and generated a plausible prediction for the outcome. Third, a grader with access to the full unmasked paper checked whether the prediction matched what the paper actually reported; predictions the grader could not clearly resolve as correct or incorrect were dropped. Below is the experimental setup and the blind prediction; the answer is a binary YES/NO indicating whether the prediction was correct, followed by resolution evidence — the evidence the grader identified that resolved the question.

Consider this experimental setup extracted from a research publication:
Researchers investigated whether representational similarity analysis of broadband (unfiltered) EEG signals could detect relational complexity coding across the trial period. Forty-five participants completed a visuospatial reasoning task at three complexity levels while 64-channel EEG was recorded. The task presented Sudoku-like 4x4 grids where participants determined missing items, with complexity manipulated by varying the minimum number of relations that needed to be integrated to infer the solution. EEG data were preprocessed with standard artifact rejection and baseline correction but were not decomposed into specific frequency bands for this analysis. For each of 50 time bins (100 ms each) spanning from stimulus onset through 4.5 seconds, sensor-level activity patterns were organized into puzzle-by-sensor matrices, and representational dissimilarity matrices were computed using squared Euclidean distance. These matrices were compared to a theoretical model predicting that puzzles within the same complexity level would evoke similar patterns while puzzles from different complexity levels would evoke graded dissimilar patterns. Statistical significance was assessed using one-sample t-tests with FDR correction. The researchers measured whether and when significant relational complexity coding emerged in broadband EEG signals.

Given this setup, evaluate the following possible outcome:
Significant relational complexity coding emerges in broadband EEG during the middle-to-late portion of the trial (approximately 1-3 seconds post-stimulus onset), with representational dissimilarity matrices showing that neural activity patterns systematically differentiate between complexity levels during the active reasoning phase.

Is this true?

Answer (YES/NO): NO